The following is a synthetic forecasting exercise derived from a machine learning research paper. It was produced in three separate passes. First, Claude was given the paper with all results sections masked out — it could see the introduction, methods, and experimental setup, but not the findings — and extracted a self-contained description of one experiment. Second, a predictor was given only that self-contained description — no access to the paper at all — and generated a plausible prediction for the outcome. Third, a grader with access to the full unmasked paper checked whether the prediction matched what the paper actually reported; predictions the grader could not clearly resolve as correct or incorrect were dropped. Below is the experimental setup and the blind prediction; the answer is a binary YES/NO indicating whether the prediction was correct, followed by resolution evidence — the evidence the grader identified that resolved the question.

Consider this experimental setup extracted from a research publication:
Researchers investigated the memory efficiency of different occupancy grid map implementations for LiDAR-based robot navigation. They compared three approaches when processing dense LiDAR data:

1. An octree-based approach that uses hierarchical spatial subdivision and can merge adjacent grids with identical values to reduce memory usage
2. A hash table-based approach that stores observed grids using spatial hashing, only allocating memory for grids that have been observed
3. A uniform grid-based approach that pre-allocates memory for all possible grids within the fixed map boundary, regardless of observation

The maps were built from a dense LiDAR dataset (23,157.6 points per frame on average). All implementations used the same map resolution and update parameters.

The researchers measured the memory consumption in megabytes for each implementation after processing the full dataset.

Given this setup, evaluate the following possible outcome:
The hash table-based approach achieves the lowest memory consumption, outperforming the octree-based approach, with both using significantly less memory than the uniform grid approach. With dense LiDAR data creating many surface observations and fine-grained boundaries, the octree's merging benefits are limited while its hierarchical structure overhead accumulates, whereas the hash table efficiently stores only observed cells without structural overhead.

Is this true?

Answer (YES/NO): NO